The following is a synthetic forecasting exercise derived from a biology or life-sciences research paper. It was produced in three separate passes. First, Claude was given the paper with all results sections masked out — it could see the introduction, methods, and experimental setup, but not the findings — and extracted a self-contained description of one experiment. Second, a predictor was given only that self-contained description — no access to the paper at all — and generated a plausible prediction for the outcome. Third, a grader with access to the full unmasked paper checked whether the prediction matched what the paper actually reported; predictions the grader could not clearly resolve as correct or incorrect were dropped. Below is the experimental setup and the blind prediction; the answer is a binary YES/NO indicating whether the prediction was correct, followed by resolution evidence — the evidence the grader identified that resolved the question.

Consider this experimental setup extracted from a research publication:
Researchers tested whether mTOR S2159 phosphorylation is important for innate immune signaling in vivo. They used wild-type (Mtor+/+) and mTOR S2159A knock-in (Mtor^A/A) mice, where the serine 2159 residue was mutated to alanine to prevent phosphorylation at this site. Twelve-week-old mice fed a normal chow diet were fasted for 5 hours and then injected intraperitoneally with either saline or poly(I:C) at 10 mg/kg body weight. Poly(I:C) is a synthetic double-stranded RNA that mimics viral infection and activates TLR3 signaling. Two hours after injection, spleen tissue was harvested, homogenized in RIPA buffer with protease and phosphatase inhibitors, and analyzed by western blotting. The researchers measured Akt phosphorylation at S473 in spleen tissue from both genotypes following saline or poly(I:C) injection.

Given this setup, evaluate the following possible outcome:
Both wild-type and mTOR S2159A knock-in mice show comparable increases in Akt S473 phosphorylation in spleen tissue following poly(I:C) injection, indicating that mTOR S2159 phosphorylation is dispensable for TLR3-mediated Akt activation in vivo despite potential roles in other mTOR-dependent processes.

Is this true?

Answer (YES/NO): NO